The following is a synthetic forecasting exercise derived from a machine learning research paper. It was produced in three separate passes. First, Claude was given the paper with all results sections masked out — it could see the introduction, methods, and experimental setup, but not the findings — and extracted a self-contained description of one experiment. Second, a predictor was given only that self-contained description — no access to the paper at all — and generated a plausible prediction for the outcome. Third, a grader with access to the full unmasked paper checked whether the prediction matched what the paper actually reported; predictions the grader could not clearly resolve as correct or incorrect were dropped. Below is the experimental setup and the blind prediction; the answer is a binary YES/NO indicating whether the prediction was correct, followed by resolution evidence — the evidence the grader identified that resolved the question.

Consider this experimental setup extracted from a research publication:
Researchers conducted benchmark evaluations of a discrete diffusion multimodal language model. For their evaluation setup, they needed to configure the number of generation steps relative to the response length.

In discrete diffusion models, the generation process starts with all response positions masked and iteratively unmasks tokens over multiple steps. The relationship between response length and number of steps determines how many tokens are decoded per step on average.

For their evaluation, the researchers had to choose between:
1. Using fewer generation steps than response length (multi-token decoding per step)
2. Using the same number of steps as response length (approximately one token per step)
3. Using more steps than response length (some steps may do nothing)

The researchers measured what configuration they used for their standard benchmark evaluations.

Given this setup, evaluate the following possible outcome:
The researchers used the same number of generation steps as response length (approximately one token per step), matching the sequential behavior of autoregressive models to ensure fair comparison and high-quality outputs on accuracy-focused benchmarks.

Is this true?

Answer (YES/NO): YES